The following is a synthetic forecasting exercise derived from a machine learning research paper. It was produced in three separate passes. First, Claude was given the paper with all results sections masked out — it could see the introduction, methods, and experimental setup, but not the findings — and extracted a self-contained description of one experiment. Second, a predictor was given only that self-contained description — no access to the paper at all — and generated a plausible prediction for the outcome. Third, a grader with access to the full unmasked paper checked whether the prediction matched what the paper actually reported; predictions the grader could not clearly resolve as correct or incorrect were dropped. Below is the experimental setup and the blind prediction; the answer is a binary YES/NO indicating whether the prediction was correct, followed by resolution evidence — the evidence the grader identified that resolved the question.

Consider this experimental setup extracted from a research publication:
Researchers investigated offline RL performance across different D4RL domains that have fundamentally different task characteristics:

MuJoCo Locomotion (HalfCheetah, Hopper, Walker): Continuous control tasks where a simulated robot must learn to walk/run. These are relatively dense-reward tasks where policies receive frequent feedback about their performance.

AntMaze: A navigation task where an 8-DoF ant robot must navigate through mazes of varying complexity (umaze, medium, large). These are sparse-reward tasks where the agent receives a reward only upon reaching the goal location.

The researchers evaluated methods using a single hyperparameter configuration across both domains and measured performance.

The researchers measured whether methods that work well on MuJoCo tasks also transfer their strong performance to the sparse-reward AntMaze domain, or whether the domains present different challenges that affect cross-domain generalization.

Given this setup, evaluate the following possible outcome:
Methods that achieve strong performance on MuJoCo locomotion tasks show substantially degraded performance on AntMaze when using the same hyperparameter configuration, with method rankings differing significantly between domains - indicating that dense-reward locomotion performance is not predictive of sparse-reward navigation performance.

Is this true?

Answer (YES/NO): NO